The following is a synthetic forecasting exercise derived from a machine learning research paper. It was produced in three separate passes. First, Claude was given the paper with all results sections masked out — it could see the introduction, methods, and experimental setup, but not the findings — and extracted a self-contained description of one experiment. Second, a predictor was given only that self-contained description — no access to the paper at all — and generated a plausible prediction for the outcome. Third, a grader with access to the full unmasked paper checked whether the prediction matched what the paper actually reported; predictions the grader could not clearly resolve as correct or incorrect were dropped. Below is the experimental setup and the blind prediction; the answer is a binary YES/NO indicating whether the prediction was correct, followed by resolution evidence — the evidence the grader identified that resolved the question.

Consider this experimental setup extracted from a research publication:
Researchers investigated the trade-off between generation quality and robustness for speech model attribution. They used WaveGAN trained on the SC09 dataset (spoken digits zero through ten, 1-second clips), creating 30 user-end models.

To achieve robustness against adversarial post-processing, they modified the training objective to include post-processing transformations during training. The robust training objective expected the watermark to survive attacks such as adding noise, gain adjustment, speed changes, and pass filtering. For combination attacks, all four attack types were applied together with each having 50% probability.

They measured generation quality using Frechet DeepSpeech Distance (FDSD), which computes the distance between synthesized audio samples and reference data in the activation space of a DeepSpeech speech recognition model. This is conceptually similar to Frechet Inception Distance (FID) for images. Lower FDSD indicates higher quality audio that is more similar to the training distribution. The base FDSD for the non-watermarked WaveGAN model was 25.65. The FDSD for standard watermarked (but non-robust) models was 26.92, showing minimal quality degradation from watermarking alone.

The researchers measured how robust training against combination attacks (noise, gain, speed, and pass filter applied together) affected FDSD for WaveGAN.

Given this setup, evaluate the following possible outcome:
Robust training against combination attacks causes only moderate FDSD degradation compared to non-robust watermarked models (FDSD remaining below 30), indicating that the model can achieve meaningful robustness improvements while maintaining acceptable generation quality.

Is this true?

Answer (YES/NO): NO